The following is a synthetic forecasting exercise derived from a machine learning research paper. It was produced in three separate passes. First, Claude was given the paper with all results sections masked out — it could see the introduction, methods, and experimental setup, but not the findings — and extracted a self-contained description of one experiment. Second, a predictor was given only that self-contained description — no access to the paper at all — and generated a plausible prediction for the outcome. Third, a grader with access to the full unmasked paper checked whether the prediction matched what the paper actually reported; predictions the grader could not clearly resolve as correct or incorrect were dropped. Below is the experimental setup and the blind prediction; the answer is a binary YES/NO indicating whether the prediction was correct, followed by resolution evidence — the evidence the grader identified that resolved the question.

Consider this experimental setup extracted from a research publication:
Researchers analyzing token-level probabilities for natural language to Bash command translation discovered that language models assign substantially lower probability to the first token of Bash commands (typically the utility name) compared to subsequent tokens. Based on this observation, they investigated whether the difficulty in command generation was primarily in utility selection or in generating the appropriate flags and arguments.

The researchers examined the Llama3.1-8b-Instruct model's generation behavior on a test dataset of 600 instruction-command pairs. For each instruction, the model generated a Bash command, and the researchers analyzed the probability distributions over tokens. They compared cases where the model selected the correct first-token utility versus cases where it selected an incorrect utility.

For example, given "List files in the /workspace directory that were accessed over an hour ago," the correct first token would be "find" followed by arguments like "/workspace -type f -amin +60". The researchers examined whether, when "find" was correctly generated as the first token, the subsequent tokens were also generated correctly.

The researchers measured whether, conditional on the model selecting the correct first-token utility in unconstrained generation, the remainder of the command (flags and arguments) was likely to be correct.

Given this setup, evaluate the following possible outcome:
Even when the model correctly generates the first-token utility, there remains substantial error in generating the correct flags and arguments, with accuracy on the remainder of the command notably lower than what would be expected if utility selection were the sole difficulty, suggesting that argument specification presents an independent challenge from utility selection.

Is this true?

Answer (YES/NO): NO